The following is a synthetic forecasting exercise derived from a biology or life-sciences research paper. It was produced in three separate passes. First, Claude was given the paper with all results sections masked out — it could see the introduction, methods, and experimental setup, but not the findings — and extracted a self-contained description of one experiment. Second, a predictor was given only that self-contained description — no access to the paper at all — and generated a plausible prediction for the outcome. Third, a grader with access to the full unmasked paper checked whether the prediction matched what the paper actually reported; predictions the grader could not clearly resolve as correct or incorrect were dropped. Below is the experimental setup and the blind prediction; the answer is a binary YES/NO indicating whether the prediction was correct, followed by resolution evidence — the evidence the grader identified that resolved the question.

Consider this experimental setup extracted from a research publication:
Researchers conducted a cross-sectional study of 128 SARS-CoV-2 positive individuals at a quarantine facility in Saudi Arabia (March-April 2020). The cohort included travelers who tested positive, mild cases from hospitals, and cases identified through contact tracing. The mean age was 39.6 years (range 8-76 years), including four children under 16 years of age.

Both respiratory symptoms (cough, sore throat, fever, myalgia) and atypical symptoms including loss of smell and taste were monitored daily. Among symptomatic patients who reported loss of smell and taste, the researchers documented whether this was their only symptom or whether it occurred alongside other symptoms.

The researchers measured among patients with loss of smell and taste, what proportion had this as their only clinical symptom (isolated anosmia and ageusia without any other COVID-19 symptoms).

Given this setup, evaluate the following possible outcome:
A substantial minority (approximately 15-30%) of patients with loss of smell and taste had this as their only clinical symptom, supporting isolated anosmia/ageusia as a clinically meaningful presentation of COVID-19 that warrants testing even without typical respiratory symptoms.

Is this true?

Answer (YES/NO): YES